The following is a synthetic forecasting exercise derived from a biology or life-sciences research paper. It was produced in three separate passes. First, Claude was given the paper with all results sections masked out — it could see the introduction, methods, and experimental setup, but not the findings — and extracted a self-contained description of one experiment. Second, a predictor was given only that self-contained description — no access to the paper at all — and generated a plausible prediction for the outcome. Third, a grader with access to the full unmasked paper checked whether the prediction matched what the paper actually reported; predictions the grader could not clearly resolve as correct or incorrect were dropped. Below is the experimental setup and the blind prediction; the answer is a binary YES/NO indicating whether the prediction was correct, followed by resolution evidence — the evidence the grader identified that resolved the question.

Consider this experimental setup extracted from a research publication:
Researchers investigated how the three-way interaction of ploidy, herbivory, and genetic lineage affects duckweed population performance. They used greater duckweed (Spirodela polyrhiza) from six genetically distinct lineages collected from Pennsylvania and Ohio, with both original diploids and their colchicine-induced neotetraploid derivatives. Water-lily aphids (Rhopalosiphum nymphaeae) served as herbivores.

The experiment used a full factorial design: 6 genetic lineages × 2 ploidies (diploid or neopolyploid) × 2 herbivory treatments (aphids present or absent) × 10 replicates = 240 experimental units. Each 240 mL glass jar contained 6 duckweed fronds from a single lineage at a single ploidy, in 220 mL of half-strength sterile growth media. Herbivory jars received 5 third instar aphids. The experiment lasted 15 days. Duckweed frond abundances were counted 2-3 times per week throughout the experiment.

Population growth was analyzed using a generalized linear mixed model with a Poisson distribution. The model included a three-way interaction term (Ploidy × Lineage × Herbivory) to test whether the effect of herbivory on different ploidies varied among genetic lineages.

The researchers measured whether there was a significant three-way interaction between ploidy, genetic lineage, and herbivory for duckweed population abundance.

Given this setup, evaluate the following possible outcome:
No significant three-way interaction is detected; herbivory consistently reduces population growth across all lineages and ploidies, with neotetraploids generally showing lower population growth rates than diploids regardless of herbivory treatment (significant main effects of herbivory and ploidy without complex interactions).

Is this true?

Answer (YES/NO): NO